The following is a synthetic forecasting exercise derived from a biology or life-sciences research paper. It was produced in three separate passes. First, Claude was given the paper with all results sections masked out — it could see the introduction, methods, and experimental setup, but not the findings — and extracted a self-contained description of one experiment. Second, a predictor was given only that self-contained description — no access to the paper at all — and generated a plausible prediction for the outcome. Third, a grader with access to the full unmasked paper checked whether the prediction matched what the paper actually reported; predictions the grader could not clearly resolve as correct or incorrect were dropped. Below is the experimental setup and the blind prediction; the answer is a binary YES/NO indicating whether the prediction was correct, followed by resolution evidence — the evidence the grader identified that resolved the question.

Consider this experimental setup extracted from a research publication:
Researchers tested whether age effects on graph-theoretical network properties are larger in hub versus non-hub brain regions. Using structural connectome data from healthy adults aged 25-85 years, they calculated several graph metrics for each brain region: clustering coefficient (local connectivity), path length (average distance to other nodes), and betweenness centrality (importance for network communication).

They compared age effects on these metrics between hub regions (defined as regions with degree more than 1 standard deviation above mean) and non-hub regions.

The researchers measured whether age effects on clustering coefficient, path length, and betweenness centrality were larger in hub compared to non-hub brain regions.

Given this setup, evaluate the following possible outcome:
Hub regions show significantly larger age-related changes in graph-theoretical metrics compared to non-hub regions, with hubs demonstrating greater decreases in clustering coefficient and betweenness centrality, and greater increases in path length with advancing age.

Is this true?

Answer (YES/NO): NO